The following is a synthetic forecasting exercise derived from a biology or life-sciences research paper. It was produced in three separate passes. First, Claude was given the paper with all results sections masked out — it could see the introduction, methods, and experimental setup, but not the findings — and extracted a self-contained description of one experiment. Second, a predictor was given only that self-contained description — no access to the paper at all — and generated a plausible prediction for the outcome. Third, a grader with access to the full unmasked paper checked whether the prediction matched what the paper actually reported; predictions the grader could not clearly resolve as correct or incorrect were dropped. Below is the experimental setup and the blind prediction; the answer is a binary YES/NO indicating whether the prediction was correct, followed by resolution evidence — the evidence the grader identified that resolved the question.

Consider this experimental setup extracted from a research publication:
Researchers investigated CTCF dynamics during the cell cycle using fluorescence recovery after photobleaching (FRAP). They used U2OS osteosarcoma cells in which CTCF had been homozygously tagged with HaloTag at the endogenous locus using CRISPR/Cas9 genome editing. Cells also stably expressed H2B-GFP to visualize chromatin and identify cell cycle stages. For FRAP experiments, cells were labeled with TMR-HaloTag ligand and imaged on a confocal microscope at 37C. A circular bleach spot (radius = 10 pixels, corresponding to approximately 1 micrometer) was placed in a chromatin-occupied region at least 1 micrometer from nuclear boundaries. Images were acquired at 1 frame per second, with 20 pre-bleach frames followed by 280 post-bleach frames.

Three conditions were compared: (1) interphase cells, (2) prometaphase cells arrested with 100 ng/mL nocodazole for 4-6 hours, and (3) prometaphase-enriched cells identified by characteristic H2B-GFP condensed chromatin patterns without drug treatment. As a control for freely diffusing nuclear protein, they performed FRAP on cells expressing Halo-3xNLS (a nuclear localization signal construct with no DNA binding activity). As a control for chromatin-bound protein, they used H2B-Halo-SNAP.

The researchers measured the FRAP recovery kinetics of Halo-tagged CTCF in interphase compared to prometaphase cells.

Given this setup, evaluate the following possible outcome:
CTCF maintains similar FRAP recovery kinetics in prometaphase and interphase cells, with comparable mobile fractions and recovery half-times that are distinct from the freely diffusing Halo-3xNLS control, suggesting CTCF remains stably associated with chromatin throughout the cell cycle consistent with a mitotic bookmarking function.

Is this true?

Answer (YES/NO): NO